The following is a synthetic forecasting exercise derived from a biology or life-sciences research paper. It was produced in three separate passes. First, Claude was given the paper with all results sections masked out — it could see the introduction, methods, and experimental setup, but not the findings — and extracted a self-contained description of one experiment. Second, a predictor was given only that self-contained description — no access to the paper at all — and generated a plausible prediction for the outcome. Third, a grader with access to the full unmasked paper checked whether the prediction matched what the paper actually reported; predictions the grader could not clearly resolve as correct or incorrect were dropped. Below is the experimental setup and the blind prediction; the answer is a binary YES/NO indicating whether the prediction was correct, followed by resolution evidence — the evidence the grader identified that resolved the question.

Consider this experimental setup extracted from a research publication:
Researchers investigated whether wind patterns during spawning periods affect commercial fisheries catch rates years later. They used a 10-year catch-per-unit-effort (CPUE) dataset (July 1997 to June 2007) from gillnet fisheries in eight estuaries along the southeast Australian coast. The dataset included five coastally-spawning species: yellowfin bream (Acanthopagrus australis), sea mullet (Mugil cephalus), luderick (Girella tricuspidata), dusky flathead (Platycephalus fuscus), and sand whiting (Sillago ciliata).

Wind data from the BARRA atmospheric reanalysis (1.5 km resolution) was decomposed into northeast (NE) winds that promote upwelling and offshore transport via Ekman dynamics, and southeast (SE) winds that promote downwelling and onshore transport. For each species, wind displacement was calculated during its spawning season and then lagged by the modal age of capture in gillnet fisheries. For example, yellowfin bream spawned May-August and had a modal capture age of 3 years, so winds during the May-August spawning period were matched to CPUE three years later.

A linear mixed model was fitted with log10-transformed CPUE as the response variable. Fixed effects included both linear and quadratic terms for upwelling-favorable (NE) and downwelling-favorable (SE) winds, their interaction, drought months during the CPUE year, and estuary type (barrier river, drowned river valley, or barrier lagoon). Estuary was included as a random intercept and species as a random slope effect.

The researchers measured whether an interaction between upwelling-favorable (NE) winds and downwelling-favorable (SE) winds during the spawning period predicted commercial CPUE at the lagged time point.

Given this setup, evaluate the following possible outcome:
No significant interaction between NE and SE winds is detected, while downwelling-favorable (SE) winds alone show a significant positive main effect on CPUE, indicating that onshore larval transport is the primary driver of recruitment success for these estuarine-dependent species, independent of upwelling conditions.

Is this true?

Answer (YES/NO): NO